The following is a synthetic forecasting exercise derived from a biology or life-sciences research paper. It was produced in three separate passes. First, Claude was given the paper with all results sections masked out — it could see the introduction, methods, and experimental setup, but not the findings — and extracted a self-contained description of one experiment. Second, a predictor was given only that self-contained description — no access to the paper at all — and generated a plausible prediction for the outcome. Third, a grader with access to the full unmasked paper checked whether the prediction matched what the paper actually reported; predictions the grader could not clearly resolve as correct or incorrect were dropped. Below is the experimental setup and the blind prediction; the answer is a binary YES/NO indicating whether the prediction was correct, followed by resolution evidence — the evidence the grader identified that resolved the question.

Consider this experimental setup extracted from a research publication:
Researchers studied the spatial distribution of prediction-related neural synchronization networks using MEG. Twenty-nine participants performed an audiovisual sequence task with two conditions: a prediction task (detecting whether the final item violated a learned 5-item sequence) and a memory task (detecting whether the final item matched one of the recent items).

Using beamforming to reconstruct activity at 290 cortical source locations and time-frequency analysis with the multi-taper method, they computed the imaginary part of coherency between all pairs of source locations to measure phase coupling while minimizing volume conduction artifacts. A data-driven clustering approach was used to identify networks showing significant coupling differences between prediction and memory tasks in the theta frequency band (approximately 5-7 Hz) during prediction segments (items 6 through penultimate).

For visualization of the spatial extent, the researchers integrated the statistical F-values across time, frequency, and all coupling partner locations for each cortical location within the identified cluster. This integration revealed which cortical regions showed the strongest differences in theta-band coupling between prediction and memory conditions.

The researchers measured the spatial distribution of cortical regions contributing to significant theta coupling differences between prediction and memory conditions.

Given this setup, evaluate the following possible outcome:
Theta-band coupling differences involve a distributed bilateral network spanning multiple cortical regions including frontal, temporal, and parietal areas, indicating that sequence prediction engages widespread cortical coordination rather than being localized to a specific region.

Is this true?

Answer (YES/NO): YES